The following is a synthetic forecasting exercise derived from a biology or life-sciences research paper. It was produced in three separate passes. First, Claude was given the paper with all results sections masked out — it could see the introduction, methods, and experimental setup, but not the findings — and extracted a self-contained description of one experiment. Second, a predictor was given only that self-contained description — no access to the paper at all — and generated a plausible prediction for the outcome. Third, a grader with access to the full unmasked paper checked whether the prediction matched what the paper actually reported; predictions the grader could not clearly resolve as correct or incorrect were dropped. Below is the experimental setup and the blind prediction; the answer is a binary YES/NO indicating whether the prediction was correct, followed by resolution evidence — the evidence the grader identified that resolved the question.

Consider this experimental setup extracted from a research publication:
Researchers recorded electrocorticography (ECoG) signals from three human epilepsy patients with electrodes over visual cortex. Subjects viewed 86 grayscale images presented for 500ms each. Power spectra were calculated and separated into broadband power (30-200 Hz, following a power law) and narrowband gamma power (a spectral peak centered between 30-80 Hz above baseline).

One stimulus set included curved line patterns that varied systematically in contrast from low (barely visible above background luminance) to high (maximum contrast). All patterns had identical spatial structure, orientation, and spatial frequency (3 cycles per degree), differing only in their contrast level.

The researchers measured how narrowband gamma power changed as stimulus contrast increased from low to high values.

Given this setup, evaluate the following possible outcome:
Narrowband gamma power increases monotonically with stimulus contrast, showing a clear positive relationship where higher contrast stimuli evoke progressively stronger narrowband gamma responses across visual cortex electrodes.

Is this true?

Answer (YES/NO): YES